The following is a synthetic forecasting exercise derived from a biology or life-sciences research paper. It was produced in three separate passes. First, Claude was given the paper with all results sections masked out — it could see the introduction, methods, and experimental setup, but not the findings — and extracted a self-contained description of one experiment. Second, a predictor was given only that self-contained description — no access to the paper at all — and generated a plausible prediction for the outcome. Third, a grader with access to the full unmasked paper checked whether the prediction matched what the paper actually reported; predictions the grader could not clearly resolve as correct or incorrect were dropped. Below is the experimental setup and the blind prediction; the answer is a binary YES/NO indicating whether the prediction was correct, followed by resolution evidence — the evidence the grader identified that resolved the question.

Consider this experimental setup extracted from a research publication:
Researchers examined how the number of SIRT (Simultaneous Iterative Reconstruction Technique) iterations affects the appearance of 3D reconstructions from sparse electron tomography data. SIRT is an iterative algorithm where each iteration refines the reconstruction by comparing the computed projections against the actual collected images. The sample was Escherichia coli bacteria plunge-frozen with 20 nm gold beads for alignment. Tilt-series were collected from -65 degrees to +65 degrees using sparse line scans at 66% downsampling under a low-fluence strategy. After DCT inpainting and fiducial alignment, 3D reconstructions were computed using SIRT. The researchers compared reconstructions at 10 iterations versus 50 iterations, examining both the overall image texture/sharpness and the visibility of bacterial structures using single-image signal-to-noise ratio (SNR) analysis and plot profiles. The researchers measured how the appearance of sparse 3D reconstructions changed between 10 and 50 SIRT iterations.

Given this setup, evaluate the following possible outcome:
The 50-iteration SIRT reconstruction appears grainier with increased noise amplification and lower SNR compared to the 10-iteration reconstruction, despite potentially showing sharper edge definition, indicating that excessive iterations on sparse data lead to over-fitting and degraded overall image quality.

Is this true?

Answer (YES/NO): NO